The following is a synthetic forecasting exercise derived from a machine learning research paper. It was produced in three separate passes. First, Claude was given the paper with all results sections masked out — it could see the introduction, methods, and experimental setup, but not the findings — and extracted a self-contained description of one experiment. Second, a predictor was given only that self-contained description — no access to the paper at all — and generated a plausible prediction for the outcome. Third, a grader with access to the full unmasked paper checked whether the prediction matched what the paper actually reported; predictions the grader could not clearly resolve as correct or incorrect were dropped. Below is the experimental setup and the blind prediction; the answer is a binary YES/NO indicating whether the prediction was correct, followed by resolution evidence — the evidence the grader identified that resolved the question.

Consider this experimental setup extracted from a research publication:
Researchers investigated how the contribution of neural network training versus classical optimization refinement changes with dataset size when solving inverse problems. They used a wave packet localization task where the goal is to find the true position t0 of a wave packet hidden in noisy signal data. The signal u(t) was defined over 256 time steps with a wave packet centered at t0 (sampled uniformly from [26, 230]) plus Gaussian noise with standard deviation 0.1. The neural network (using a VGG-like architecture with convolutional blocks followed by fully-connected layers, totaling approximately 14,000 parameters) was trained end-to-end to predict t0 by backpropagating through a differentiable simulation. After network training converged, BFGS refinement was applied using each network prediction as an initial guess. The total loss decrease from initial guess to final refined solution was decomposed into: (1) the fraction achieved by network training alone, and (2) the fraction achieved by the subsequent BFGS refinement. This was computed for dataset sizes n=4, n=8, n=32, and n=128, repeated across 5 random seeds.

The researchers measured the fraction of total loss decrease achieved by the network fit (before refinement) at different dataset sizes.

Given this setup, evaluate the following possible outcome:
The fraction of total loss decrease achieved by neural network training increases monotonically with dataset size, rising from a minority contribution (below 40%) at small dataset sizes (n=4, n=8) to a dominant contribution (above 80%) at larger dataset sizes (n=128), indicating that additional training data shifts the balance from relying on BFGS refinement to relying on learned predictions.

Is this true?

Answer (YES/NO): NO